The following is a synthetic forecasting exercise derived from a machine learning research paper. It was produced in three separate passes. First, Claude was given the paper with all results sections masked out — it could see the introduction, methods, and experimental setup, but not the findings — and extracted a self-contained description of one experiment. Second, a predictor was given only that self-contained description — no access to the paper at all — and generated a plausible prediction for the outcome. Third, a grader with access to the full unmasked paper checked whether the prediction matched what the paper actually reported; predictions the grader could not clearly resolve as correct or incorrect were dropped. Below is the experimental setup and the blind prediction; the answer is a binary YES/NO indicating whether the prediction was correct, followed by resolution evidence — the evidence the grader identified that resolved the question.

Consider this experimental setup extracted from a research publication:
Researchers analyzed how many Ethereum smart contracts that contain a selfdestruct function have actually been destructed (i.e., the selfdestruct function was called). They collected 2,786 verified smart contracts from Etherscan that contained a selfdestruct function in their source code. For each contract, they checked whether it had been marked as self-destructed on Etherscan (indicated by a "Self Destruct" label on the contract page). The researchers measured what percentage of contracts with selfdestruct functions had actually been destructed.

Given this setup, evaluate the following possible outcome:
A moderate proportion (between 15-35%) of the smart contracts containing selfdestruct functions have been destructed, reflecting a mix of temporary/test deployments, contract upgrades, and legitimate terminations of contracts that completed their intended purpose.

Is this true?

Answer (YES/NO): YES